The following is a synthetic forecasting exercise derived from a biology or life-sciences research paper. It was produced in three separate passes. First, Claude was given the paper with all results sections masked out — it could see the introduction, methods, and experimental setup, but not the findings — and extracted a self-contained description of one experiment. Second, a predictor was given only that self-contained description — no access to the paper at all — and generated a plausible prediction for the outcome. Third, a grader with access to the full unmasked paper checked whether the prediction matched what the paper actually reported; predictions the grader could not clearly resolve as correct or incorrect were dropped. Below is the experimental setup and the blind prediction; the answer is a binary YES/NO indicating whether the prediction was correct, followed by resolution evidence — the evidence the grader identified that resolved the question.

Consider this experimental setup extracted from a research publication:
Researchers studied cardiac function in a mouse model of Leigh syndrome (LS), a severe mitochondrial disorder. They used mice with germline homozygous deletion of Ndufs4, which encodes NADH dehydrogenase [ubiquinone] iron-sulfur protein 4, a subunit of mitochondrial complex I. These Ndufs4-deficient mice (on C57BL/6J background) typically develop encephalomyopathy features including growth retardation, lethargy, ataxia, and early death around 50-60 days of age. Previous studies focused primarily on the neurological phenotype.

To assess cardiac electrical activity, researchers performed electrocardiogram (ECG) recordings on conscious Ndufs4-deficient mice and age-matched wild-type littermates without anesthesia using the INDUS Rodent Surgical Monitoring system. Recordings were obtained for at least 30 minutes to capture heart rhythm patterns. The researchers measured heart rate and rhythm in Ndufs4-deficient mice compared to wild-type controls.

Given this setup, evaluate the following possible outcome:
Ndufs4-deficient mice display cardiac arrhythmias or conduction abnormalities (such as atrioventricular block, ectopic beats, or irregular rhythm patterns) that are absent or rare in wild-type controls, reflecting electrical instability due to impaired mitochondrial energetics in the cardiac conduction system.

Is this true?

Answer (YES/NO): YES